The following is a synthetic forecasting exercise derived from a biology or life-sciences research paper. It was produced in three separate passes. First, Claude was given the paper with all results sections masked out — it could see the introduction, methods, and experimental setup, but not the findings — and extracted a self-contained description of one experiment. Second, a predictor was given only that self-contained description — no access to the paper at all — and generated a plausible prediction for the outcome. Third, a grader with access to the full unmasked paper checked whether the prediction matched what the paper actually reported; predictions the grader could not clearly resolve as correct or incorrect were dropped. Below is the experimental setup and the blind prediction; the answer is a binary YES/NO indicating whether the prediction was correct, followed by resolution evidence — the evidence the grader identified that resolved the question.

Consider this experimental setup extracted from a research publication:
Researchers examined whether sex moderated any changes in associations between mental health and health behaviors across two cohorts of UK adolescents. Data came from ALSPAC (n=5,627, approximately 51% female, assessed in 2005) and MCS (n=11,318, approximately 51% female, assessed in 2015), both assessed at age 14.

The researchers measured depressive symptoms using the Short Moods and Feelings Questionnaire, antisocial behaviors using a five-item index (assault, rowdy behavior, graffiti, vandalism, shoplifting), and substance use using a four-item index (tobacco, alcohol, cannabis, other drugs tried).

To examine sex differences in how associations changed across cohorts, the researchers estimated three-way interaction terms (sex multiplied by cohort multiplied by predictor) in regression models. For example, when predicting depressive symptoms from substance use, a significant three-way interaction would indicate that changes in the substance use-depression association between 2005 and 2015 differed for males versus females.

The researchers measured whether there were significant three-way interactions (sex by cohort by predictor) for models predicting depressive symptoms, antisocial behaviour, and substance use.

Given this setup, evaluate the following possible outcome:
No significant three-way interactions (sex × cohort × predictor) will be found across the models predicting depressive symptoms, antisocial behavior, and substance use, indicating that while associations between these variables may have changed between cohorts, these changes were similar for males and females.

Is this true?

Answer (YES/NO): NO